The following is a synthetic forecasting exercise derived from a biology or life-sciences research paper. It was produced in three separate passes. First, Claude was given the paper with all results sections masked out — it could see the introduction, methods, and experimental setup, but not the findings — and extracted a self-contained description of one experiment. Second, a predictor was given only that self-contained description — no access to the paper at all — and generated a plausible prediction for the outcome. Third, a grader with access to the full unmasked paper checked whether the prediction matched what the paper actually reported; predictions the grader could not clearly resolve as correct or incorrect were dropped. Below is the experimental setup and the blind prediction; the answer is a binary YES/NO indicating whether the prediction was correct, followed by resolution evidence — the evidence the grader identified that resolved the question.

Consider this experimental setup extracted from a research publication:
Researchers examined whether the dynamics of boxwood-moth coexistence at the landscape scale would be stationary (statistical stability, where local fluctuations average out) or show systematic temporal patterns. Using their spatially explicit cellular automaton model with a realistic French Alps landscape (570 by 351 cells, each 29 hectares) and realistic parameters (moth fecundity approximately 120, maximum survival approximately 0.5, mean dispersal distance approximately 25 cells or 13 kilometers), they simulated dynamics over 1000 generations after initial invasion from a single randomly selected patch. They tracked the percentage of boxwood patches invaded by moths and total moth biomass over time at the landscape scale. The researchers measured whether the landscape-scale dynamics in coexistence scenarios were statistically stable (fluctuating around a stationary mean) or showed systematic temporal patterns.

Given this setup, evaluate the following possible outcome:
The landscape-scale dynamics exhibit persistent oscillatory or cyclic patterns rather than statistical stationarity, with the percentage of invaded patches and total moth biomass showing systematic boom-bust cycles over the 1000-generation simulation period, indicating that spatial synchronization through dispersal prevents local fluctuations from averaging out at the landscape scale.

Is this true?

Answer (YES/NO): YES